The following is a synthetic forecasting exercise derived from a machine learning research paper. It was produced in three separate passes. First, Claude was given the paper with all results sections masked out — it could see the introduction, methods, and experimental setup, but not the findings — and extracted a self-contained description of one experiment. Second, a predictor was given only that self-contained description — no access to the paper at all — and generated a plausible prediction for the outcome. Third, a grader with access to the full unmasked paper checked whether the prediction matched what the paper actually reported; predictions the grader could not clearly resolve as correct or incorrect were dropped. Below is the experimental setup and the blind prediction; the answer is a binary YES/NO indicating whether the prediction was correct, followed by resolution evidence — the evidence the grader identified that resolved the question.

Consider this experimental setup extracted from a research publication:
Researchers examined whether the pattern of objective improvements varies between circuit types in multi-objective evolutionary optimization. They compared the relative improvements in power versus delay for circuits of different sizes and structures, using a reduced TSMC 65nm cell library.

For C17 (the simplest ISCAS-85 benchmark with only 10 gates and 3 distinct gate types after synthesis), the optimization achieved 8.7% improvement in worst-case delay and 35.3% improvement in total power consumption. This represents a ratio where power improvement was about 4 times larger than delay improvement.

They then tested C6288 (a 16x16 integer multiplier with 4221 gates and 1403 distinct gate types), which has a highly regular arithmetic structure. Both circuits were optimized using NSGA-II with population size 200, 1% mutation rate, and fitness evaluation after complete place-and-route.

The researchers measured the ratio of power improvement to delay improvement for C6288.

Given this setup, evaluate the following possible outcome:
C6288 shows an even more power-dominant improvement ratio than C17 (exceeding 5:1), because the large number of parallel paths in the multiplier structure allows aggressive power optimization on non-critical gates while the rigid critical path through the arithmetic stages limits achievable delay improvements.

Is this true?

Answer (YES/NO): NO